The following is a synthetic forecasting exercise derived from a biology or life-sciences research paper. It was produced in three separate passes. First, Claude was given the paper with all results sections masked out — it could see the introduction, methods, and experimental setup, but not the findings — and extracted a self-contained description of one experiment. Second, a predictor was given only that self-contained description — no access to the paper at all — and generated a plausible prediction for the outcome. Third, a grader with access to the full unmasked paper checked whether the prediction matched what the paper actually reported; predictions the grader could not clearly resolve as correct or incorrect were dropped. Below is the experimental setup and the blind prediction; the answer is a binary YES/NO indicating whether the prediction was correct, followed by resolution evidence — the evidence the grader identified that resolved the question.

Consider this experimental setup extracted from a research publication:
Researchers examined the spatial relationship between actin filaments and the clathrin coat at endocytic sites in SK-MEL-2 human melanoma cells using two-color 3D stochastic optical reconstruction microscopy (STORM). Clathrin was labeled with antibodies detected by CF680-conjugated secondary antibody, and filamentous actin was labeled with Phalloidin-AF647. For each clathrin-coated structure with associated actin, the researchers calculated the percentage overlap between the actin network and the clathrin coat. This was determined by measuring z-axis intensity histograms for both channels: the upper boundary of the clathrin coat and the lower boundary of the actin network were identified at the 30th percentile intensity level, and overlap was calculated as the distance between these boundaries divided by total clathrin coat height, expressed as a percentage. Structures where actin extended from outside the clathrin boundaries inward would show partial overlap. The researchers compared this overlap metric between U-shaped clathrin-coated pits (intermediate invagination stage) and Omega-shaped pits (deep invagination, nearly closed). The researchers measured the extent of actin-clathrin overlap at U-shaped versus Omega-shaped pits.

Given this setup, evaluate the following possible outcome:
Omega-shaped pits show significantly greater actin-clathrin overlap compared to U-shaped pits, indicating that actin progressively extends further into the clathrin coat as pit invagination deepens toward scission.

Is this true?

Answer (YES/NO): NO